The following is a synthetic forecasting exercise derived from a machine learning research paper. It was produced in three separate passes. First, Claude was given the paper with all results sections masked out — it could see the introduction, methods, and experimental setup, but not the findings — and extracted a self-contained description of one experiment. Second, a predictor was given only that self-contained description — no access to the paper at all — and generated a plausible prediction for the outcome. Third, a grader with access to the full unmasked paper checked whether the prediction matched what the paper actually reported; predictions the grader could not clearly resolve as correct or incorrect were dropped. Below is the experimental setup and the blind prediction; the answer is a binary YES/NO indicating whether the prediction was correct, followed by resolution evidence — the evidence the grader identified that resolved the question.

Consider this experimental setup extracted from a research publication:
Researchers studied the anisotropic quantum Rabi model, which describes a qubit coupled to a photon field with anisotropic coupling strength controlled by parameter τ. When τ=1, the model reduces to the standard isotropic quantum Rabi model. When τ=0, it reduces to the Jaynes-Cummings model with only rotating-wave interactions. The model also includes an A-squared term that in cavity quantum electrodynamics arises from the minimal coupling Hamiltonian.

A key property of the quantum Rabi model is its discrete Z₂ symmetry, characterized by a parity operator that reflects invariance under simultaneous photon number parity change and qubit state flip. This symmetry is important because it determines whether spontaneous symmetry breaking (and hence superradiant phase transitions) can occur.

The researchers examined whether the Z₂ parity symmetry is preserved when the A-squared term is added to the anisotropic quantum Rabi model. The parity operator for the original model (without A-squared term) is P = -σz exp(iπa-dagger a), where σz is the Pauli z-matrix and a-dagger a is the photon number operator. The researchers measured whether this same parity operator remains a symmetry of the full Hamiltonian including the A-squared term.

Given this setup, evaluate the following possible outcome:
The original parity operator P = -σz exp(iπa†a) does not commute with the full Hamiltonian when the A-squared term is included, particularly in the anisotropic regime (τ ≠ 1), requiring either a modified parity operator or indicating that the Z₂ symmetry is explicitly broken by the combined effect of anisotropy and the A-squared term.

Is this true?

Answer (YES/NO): NO